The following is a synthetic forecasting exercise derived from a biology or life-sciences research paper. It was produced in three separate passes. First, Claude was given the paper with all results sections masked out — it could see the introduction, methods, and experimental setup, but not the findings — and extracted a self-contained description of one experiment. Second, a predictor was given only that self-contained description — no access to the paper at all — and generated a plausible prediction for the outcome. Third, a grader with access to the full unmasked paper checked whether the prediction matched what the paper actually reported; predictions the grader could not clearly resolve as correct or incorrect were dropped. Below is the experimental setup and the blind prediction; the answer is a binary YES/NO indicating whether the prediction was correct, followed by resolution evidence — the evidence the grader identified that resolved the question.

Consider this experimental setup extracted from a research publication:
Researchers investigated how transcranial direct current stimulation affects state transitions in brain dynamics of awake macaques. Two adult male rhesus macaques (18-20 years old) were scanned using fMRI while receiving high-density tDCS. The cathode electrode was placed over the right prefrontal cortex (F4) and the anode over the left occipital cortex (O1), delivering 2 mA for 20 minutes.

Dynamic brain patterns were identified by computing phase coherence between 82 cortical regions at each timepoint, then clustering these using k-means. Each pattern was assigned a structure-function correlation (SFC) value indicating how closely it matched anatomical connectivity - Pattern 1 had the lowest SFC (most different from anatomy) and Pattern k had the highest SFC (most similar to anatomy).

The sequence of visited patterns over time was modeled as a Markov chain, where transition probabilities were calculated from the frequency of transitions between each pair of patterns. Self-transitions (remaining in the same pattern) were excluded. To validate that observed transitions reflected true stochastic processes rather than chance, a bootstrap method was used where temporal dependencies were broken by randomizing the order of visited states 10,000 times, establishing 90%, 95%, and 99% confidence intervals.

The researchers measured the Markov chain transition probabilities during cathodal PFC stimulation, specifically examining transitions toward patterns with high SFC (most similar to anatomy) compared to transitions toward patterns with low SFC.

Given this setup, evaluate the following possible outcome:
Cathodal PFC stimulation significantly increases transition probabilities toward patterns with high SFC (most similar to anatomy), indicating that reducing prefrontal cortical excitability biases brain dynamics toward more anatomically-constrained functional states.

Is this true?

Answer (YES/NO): YES